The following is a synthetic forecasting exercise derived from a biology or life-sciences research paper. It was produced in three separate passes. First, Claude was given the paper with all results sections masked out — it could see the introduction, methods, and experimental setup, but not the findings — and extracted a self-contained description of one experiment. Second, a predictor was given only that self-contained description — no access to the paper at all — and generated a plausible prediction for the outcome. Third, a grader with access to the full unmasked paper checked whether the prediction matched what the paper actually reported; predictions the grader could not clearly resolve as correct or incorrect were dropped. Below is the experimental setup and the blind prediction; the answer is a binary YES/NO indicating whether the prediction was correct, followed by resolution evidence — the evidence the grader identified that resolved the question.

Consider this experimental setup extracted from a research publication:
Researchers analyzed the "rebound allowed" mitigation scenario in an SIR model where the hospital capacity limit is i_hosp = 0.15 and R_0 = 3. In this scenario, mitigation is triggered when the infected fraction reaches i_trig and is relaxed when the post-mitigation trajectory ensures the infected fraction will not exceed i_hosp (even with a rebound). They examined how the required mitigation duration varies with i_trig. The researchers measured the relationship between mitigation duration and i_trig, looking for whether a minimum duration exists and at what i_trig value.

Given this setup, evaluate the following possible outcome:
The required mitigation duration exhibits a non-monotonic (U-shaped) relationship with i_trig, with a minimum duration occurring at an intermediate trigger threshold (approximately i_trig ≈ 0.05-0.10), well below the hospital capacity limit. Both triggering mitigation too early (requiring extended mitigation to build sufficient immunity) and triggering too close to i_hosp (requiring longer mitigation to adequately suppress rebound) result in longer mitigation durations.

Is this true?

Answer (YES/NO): NO